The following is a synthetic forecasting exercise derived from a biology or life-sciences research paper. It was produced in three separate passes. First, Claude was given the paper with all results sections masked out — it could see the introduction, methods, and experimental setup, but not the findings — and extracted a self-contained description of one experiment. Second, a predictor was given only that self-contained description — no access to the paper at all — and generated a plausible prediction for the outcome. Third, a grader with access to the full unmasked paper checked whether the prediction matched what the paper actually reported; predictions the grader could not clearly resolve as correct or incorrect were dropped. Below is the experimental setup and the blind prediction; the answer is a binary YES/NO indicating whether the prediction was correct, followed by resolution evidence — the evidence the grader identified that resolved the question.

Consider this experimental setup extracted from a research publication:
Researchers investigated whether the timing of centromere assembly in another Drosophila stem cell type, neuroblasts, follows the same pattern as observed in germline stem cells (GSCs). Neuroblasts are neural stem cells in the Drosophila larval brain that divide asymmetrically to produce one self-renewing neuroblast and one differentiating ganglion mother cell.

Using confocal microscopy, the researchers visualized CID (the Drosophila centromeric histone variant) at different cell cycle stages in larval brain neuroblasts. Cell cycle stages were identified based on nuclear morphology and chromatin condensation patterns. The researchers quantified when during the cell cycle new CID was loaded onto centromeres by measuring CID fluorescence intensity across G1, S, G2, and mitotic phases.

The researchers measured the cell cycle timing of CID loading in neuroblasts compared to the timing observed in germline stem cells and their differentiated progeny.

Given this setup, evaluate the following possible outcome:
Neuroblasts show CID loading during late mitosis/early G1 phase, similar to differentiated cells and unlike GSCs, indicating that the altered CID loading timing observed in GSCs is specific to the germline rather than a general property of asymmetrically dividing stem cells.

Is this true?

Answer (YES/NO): NO